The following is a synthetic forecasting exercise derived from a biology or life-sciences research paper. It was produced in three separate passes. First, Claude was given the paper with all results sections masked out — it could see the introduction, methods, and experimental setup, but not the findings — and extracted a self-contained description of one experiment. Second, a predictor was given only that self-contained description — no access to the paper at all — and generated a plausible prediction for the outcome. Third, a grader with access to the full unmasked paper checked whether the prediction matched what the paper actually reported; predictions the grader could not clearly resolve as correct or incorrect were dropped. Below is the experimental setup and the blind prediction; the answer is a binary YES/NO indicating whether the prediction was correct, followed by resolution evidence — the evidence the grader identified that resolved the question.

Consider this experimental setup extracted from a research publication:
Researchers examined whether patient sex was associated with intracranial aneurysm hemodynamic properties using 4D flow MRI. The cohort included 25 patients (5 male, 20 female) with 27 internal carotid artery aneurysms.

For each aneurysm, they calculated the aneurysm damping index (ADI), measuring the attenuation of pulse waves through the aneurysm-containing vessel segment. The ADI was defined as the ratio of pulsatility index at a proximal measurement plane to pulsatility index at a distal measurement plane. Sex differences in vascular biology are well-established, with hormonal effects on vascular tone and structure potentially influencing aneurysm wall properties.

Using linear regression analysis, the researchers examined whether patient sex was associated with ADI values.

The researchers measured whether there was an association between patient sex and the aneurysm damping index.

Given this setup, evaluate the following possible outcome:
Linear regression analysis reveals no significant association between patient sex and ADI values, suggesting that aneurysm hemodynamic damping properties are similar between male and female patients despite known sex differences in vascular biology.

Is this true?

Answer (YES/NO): YES